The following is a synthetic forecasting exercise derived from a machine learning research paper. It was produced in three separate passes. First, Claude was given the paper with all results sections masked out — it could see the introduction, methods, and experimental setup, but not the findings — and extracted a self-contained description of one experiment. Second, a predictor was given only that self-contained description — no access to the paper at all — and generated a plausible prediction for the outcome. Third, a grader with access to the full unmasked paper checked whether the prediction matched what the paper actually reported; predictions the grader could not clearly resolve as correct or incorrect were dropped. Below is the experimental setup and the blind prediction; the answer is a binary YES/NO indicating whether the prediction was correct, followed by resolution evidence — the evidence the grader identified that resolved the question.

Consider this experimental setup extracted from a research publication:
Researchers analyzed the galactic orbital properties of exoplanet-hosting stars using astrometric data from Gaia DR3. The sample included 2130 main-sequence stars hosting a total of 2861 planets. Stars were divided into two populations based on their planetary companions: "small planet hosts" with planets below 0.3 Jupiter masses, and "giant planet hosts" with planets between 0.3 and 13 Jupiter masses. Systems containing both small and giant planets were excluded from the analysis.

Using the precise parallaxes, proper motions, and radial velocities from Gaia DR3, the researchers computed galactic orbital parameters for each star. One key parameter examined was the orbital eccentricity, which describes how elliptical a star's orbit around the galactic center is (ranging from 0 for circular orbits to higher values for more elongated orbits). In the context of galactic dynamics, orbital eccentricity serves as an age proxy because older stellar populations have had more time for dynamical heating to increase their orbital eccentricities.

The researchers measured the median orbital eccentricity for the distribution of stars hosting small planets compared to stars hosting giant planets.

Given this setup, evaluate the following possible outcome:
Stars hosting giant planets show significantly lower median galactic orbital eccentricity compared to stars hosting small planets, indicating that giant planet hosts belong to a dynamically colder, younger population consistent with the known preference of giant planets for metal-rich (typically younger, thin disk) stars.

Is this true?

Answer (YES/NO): YES